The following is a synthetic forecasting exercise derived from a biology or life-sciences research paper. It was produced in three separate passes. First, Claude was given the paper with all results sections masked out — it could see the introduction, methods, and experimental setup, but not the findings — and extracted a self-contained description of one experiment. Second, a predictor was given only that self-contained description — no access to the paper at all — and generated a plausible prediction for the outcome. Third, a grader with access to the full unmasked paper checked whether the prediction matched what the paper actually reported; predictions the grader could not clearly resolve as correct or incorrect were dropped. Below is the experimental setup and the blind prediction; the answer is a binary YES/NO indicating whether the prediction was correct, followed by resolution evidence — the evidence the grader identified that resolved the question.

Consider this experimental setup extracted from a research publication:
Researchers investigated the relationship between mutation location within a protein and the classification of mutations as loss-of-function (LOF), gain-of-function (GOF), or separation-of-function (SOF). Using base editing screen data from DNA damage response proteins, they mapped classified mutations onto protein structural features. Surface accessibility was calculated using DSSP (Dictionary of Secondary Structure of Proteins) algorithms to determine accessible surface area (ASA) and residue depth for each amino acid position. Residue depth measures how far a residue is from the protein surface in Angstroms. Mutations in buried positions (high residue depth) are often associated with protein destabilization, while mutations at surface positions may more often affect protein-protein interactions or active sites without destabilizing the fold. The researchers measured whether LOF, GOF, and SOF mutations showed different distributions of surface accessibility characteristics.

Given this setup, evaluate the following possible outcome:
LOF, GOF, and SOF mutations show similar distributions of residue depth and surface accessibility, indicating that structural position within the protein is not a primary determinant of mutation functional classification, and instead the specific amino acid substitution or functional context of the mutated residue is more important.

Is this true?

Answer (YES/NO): NO